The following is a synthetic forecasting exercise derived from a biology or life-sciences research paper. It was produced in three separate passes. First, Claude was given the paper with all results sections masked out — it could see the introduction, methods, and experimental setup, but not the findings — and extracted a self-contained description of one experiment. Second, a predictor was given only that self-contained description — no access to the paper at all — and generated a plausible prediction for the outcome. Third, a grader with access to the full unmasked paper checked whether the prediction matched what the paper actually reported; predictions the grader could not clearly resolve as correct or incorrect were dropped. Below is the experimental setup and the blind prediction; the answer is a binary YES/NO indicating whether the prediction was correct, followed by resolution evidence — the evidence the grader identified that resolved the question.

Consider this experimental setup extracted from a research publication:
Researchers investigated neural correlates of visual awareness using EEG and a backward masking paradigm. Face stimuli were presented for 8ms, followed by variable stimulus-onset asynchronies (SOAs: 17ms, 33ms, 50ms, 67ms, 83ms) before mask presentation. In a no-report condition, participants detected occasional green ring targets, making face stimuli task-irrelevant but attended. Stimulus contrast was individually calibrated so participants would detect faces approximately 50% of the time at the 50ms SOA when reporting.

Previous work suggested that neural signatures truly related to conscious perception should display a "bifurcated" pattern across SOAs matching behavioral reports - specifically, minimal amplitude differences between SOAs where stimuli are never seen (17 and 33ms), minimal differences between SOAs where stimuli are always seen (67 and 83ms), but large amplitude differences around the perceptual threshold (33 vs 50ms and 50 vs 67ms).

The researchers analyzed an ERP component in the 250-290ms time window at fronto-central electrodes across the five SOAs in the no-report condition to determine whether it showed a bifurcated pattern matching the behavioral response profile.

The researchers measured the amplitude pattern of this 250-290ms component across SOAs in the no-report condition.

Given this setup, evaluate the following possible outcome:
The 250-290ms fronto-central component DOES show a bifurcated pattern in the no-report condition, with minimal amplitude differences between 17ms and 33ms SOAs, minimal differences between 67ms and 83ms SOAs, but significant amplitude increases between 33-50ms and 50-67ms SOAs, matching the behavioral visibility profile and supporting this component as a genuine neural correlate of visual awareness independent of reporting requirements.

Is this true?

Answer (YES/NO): YES